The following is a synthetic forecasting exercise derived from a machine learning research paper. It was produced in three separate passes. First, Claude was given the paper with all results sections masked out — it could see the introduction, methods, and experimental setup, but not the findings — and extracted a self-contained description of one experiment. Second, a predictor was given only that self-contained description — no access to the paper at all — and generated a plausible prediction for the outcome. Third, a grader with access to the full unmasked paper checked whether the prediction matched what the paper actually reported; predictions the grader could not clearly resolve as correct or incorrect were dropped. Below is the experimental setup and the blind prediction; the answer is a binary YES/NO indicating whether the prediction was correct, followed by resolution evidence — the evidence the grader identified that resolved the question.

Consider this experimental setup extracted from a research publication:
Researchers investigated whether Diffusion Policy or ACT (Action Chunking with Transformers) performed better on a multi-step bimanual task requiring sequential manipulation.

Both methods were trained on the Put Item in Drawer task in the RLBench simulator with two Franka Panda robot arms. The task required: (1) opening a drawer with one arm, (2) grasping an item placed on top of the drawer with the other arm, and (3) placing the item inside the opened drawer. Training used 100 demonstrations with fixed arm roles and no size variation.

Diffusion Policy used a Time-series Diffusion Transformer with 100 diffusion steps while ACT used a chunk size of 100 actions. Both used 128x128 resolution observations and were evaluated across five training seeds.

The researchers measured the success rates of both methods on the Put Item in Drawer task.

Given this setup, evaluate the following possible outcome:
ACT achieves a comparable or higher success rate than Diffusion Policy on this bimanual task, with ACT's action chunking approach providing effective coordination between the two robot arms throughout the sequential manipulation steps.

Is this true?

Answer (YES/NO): YES